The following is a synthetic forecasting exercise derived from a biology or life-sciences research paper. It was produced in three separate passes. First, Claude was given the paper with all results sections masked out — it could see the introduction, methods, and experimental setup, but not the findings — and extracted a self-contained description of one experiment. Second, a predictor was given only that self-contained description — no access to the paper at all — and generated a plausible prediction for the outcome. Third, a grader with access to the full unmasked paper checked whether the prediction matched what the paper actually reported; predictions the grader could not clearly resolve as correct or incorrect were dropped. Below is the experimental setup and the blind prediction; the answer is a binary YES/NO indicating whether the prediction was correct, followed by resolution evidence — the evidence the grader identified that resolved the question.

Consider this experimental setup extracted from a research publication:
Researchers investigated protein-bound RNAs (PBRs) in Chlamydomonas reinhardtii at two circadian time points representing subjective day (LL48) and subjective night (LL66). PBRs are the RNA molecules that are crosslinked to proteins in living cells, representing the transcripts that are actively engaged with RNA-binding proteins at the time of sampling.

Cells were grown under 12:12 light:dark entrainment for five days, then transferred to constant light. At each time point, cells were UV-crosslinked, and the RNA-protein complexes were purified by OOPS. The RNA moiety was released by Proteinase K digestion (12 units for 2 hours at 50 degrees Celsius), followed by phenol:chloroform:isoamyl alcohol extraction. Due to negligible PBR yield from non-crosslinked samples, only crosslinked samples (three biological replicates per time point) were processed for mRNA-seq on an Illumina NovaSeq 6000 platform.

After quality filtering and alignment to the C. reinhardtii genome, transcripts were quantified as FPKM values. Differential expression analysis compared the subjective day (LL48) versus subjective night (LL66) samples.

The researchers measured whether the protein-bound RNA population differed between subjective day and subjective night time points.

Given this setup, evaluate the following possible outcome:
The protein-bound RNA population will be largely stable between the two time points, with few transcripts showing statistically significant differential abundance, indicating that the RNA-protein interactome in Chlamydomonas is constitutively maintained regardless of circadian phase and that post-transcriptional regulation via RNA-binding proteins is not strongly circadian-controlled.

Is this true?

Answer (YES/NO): NO